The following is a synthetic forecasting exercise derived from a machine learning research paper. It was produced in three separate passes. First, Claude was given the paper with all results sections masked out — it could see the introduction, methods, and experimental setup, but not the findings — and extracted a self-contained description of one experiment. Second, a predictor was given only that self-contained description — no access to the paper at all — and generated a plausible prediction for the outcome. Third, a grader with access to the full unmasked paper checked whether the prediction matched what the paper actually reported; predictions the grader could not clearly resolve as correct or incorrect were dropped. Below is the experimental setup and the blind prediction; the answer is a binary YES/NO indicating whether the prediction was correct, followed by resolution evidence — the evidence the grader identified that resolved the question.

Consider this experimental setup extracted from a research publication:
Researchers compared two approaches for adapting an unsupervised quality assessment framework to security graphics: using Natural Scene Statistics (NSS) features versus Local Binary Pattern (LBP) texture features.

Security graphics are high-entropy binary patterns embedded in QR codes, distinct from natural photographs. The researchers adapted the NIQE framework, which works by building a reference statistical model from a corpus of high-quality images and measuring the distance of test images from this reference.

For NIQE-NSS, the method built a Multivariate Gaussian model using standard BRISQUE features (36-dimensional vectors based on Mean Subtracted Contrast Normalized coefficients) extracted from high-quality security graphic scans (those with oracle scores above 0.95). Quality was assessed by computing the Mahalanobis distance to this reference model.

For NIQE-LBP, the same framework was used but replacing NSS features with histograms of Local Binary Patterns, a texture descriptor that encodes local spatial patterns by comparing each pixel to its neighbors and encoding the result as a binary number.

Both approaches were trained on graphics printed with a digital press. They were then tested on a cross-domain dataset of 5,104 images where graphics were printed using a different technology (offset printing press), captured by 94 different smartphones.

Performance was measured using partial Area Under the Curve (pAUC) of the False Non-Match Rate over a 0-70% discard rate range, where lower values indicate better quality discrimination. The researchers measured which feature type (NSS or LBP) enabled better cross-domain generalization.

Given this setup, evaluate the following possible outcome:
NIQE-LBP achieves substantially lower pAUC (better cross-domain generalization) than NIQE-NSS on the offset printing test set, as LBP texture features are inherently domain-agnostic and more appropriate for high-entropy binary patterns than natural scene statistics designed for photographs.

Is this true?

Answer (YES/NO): YES